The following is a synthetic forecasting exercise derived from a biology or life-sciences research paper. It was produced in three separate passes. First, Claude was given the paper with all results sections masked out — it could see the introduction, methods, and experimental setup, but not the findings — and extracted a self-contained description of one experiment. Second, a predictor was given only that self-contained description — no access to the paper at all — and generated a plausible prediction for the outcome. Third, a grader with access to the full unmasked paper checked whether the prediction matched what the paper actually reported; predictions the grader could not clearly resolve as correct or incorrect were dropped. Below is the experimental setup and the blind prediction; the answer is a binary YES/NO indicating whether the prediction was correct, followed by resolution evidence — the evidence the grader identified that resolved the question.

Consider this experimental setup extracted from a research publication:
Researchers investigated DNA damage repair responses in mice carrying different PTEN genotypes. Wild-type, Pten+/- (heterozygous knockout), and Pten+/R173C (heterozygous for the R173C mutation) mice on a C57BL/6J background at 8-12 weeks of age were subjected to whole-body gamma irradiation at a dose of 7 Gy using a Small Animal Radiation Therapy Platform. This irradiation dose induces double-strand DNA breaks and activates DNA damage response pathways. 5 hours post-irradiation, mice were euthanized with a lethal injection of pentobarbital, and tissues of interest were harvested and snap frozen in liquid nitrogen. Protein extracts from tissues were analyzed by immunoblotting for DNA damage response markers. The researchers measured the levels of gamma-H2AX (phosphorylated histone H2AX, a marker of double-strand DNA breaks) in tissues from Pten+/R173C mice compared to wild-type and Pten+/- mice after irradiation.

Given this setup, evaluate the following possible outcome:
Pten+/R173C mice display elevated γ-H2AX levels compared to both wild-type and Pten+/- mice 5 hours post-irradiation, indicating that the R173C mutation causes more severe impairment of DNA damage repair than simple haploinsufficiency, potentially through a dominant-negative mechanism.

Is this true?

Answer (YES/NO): NO